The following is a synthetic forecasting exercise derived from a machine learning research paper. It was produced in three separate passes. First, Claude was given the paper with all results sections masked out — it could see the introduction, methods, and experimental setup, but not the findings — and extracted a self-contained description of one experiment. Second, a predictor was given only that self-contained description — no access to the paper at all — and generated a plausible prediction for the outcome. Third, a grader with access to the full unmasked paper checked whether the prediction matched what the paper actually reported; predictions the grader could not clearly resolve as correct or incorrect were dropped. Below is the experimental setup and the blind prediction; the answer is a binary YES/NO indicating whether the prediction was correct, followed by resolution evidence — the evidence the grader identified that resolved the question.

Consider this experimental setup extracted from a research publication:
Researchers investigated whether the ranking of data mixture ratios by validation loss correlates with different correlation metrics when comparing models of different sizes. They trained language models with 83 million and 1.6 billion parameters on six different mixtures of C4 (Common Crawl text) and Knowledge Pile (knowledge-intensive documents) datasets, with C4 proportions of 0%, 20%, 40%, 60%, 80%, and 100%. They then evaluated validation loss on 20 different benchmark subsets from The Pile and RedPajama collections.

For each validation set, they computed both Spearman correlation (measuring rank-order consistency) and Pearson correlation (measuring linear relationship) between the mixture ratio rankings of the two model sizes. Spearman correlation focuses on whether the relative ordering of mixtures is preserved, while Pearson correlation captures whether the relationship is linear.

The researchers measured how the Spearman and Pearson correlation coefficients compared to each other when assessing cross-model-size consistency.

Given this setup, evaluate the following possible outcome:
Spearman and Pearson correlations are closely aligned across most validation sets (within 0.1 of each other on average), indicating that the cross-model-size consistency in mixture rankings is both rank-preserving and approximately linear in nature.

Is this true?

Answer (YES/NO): YES